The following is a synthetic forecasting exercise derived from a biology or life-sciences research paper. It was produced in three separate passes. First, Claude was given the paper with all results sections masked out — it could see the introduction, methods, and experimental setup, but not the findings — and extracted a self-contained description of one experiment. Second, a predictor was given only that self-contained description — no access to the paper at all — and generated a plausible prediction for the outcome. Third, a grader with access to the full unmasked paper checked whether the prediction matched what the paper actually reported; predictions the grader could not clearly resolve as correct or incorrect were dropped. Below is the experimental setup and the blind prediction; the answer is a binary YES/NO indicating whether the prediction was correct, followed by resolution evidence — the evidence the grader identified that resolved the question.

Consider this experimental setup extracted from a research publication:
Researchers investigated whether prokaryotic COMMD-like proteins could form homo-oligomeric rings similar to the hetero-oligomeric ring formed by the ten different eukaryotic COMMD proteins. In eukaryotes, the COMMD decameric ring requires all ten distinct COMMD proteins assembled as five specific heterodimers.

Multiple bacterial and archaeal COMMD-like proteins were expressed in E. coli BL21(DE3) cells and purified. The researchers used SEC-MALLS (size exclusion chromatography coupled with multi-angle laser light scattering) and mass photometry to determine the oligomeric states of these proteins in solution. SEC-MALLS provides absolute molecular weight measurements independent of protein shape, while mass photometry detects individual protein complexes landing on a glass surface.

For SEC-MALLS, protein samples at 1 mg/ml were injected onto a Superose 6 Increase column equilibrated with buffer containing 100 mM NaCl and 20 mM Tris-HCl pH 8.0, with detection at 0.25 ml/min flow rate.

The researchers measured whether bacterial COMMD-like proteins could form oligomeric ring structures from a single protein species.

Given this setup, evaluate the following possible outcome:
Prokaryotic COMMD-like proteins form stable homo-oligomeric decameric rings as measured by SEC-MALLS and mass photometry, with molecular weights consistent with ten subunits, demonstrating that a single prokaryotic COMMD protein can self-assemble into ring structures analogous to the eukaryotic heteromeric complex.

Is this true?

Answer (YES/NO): NO